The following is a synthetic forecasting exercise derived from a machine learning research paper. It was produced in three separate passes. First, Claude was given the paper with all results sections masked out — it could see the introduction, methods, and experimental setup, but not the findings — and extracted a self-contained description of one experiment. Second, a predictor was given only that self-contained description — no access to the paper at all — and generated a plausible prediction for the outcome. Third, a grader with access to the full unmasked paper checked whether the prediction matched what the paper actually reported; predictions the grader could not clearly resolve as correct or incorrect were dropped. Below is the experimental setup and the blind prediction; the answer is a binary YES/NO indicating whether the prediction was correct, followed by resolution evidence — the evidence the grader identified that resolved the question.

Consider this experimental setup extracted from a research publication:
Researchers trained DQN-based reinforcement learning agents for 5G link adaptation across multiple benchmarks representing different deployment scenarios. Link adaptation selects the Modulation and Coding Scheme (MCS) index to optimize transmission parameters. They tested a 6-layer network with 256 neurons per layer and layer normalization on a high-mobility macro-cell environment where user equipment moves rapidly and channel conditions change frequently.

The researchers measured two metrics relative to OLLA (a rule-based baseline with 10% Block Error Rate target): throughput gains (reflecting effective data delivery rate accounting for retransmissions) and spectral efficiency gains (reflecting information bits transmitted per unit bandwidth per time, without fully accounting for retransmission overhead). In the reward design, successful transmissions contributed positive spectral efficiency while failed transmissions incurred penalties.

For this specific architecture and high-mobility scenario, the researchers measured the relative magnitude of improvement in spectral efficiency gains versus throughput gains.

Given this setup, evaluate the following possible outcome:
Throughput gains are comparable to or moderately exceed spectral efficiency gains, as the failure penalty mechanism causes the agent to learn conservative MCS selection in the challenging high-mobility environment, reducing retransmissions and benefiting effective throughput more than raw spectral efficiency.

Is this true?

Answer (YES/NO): NO